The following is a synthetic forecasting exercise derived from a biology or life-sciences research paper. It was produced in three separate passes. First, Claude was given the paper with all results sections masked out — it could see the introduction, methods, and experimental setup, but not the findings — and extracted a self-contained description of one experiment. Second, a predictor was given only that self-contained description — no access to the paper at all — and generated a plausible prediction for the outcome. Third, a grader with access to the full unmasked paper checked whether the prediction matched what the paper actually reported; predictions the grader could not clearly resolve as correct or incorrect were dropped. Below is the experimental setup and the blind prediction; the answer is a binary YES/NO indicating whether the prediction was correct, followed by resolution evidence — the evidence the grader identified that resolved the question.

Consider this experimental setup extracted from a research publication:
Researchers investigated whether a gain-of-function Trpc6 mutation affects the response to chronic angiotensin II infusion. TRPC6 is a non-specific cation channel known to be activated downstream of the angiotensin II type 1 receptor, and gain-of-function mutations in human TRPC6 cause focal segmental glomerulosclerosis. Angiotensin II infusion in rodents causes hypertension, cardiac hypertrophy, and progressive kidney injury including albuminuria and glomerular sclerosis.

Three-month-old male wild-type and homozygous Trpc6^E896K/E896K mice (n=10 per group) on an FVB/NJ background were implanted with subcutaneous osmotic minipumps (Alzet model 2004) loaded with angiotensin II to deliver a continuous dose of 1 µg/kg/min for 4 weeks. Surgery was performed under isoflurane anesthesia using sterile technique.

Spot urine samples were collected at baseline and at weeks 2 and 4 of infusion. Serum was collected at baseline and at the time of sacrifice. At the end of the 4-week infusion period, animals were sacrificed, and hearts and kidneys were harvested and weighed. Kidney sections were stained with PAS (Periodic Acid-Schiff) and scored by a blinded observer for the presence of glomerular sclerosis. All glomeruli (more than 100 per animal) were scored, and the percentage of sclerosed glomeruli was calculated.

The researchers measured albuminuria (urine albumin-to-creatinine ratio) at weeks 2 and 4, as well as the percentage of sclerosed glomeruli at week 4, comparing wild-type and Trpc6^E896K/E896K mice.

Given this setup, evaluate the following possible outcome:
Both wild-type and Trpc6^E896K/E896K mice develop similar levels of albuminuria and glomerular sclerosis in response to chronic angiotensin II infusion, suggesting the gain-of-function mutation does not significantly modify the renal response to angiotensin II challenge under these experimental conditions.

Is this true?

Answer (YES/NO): NO